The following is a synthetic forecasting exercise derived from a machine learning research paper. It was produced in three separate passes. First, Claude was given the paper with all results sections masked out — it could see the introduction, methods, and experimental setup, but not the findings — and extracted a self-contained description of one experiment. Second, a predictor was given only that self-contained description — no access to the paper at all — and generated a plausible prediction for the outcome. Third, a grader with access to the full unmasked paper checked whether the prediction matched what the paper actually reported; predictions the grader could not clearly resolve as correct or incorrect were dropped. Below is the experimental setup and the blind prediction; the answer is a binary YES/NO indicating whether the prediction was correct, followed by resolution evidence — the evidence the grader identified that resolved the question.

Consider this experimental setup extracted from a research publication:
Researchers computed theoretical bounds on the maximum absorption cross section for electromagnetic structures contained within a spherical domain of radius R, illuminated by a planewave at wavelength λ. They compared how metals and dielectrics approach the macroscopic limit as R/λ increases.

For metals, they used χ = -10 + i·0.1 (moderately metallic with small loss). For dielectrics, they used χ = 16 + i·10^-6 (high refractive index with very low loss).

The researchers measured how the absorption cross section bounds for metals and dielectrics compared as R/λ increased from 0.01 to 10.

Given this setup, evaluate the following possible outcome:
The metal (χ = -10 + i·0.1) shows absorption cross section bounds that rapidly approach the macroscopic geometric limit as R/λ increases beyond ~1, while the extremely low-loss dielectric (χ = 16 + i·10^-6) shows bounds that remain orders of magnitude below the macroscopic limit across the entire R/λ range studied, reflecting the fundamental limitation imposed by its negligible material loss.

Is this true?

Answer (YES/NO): NO